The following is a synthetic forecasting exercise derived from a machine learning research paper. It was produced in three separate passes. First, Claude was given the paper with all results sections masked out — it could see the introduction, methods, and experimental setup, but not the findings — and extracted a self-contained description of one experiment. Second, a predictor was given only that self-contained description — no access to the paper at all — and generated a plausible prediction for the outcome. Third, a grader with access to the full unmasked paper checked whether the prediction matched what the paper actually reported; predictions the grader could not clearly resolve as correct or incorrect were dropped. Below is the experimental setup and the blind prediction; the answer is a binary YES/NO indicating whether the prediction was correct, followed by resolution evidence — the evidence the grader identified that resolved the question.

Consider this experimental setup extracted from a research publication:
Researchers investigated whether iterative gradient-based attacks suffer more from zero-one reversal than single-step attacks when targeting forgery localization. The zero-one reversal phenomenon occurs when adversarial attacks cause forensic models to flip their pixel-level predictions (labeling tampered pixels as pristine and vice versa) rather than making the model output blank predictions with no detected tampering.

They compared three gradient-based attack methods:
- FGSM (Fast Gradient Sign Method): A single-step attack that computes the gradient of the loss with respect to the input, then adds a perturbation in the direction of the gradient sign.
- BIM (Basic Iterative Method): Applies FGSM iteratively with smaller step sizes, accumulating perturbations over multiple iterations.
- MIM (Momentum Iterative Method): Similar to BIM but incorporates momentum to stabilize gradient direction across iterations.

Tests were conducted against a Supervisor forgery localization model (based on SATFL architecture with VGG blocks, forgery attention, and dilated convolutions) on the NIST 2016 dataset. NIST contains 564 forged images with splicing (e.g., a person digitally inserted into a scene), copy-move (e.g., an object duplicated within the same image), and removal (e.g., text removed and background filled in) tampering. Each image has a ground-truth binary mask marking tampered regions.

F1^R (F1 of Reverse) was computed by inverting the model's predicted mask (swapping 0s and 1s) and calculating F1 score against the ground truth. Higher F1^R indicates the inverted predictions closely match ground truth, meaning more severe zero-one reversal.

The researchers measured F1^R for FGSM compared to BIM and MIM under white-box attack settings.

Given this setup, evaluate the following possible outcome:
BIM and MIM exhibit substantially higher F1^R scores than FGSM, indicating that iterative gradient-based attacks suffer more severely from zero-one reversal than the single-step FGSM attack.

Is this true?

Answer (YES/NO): YES